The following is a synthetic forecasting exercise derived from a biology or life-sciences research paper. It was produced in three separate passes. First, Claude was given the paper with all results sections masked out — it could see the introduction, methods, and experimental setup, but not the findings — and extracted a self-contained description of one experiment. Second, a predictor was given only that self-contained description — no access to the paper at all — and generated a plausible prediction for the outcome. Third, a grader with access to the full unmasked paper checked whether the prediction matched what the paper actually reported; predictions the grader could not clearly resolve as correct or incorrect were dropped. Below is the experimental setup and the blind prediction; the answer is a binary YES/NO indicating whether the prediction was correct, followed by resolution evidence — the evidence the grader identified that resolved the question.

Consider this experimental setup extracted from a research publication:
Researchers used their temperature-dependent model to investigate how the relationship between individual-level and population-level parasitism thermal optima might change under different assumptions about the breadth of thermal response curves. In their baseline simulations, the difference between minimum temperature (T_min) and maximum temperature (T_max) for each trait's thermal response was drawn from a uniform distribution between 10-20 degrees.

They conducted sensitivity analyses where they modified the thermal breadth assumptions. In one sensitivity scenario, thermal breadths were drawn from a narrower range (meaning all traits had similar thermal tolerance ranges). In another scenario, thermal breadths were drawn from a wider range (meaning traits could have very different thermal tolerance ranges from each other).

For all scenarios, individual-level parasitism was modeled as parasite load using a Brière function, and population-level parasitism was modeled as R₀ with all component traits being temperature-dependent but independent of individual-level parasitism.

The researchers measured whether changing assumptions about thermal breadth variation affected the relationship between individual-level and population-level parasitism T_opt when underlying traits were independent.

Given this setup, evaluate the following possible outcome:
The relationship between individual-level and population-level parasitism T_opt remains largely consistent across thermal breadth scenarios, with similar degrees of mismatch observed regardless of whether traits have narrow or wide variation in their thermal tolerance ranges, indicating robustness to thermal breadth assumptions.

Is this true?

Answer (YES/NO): YES